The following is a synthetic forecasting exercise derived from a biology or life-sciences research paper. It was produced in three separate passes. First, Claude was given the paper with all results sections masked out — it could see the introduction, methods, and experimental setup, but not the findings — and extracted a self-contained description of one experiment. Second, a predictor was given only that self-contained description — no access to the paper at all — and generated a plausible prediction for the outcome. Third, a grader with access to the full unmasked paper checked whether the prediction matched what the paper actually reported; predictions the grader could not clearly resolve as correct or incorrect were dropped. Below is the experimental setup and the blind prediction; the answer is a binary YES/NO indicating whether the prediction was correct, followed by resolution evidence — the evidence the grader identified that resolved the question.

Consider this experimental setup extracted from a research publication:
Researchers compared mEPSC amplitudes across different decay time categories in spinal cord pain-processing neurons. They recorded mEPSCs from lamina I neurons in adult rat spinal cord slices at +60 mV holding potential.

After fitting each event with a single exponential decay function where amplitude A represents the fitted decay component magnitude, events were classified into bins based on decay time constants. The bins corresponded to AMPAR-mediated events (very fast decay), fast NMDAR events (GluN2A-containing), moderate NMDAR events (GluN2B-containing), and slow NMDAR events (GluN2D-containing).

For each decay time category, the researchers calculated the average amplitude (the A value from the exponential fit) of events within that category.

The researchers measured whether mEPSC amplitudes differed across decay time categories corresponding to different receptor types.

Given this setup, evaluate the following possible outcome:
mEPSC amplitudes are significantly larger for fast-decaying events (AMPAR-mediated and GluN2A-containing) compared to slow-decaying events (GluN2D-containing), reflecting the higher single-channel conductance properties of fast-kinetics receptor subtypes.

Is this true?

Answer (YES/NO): NO